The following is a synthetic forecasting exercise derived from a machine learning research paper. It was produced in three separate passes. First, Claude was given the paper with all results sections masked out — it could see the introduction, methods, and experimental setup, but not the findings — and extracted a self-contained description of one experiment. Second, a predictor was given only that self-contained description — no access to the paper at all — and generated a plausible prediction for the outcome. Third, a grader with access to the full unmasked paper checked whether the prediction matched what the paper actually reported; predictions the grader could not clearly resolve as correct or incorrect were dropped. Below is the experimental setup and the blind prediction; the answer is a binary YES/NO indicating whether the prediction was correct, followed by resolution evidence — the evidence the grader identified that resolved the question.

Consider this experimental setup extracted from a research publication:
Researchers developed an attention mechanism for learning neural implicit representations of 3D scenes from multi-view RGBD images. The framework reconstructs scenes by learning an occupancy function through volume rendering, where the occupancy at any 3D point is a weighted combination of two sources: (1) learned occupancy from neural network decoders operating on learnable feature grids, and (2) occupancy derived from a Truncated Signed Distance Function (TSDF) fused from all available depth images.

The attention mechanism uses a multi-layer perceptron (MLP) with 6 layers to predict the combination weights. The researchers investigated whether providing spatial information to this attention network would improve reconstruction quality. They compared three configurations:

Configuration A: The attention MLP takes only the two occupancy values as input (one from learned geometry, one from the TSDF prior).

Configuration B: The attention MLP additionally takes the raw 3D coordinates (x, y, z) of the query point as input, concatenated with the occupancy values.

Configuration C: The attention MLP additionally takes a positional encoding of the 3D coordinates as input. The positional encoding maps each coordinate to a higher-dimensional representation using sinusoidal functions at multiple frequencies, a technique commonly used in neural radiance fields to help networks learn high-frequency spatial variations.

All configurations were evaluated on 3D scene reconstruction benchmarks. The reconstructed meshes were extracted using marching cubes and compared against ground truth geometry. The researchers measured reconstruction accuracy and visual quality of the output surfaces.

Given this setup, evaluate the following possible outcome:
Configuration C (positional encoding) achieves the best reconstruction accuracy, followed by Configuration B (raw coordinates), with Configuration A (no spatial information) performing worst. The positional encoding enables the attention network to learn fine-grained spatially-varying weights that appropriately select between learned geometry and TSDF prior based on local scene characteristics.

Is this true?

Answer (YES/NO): NO